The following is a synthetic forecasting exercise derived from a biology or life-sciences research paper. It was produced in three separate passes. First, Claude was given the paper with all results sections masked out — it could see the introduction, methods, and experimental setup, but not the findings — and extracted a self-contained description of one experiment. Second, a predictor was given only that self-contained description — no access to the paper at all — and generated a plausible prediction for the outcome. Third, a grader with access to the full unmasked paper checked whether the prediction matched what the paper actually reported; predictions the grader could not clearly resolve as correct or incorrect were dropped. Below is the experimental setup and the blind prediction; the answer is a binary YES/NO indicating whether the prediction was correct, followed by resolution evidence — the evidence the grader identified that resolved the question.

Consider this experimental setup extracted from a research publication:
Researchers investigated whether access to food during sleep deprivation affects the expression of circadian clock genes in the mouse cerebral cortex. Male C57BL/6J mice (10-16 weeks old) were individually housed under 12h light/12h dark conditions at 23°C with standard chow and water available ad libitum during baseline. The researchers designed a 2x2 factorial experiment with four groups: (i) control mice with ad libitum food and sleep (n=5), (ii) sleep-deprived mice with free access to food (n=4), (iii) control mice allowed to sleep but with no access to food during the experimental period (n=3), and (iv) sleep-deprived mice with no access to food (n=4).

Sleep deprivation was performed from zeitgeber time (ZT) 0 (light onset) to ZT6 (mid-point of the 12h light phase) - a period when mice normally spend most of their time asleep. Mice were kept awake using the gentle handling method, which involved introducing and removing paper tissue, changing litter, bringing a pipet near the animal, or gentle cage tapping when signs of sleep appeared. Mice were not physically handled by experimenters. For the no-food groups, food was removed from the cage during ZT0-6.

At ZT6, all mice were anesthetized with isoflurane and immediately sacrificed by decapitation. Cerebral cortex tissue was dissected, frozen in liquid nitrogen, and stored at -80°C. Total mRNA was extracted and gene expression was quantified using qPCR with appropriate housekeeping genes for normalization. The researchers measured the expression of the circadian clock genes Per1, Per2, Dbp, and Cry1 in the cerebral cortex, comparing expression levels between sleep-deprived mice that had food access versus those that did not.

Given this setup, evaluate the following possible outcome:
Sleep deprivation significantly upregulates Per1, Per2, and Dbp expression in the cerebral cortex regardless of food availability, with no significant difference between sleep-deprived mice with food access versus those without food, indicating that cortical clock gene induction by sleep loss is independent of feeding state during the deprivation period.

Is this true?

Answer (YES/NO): NO